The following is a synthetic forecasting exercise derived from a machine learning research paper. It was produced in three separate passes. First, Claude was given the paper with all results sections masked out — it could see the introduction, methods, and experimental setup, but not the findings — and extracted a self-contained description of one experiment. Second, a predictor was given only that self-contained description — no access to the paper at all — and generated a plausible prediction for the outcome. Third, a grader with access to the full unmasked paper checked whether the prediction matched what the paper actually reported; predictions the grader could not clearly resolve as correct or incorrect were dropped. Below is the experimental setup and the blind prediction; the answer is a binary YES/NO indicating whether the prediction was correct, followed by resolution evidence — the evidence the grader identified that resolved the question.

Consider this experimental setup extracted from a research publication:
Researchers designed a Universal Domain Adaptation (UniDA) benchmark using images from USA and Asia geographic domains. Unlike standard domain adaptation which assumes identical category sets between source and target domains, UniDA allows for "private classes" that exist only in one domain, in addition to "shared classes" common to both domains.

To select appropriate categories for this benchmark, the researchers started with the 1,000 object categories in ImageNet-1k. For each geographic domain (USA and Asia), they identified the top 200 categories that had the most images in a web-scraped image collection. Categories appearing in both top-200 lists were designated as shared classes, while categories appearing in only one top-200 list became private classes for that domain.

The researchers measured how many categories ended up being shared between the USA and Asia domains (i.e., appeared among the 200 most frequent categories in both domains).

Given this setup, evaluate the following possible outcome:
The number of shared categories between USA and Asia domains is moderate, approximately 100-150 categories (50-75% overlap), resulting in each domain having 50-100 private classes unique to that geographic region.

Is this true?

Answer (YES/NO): NO